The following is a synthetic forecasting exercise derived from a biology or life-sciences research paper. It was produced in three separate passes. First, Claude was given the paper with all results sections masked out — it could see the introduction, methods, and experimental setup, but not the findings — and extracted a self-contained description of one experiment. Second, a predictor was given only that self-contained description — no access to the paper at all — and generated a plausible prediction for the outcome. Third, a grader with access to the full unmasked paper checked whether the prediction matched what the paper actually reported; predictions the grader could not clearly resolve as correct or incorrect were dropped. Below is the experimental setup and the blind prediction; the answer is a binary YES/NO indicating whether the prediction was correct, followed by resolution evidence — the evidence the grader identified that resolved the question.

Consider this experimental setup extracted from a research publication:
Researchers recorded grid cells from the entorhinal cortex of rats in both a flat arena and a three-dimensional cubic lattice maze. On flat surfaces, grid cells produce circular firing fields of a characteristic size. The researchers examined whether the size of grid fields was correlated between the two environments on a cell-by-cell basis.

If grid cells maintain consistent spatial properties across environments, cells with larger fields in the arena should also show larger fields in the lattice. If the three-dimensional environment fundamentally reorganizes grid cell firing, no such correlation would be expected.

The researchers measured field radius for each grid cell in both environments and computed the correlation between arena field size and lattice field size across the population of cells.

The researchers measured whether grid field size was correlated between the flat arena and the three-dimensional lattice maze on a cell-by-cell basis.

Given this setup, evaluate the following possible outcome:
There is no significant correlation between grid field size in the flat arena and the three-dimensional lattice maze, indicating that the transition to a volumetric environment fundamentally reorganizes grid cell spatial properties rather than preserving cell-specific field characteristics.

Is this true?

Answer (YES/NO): NO